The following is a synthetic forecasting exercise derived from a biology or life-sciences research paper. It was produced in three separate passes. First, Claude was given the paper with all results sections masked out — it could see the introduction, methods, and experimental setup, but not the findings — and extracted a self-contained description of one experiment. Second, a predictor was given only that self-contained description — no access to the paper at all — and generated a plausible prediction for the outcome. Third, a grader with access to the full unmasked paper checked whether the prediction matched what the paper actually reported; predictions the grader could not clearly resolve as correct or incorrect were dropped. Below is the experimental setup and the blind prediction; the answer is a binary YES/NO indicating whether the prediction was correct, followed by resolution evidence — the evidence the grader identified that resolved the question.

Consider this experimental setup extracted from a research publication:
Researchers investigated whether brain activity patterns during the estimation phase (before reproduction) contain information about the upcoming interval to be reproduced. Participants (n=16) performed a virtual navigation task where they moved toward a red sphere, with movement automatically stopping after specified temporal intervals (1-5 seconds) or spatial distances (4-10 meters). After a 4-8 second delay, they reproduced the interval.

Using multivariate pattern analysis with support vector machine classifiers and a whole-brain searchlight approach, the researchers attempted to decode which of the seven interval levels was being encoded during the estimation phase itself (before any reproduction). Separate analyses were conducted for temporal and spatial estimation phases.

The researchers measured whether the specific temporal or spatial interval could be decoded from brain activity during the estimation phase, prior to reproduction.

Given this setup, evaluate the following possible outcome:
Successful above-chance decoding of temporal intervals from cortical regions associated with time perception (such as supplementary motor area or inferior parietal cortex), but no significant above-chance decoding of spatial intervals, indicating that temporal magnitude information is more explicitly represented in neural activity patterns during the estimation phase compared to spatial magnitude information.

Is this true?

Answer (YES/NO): YES